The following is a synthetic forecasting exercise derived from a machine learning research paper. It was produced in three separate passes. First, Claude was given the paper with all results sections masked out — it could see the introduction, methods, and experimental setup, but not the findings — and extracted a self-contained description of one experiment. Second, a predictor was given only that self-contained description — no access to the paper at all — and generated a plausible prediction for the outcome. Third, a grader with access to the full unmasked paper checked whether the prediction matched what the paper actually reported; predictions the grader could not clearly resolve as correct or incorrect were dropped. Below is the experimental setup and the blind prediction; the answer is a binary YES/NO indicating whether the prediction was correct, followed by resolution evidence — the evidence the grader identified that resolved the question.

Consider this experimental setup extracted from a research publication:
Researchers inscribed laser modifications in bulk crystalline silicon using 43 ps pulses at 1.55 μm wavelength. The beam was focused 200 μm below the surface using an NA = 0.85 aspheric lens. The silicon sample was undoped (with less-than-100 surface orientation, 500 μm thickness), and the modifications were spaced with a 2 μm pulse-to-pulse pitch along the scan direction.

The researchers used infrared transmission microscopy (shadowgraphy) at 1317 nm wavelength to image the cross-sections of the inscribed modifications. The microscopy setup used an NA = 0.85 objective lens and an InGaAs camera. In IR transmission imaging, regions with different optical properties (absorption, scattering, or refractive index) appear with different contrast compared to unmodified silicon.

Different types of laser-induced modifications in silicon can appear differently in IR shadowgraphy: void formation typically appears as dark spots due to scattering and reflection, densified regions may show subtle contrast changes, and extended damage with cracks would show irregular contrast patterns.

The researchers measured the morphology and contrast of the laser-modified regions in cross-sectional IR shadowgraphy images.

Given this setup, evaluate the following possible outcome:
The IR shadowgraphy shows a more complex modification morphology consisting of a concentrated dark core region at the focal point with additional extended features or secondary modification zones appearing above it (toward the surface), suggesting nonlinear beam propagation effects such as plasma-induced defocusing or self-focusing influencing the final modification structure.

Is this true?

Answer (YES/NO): NO